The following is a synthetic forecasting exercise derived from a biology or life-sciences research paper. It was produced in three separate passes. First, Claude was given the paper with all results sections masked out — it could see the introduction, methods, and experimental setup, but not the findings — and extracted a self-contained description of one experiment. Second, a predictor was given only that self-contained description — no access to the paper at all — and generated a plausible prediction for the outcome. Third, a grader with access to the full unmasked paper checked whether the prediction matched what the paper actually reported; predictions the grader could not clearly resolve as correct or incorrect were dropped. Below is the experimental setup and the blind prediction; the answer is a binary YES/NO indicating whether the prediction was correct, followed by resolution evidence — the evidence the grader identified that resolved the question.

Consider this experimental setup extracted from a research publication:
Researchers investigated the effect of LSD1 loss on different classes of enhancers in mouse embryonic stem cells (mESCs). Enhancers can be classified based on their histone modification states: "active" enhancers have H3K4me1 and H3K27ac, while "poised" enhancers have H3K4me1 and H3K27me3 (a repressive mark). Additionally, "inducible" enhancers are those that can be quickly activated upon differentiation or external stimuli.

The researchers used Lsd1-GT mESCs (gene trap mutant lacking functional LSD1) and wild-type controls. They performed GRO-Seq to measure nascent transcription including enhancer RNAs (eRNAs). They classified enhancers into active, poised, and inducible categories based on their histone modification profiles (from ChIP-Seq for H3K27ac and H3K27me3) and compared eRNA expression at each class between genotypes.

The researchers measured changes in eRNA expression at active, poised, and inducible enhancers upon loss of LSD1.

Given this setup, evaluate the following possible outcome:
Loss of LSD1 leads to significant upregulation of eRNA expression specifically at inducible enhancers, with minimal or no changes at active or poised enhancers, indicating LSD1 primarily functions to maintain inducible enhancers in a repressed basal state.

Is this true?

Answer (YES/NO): NO